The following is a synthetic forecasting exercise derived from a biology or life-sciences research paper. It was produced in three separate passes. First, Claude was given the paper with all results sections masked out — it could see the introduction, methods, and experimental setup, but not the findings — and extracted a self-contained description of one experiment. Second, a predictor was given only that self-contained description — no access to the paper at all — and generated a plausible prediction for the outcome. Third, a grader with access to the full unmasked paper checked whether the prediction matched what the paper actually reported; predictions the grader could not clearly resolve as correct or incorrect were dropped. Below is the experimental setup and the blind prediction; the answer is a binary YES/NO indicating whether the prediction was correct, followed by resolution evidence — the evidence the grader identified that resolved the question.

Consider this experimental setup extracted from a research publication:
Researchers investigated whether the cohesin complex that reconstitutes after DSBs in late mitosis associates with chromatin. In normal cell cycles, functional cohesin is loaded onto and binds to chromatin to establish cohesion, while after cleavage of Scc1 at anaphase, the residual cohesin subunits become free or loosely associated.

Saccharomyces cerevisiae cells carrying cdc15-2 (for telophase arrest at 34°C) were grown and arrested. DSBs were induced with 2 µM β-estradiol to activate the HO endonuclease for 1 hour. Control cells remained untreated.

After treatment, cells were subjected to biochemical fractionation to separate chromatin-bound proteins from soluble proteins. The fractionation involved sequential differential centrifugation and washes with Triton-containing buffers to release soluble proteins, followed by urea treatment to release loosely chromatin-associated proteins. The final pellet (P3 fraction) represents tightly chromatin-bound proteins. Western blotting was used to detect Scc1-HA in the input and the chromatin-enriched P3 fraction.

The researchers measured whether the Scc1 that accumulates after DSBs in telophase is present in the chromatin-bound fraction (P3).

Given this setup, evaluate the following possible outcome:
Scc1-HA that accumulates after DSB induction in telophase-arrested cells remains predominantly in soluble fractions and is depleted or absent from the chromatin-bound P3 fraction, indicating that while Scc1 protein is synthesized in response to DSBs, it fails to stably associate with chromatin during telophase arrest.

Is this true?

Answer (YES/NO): NO